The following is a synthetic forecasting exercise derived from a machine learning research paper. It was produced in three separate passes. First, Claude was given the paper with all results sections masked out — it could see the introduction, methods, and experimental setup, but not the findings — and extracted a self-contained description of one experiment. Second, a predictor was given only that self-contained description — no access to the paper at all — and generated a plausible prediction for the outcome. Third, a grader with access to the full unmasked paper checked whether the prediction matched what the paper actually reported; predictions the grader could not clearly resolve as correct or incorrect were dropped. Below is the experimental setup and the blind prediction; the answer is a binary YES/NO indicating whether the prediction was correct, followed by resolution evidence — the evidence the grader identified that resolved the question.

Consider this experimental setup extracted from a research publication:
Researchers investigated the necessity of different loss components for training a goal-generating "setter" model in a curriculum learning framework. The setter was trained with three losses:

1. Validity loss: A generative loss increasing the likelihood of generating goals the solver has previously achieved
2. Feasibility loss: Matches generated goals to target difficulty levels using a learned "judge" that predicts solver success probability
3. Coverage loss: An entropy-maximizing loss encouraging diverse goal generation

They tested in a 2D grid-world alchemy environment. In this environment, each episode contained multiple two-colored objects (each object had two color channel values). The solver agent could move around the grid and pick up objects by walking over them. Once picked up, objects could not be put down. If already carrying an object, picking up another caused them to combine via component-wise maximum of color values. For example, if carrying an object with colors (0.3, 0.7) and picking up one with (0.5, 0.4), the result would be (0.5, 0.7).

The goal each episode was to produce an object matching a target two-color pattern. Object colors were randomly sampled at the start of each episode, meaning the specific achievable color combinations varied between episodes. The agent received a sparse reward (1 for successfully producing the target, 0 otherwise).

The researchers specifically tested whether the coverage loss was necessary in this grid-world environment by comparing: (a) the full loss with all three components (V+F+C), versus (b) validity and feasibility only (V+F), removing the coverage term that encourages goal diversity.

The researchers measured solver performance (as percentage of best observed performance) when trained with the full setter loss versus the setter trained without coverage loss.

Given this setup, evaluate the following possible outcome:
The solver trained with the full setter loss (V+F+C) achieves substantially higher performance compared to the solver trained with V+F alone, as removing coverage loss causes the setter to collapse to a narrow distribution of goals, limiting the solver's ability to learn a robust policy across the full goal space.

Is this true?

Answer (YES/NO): YES